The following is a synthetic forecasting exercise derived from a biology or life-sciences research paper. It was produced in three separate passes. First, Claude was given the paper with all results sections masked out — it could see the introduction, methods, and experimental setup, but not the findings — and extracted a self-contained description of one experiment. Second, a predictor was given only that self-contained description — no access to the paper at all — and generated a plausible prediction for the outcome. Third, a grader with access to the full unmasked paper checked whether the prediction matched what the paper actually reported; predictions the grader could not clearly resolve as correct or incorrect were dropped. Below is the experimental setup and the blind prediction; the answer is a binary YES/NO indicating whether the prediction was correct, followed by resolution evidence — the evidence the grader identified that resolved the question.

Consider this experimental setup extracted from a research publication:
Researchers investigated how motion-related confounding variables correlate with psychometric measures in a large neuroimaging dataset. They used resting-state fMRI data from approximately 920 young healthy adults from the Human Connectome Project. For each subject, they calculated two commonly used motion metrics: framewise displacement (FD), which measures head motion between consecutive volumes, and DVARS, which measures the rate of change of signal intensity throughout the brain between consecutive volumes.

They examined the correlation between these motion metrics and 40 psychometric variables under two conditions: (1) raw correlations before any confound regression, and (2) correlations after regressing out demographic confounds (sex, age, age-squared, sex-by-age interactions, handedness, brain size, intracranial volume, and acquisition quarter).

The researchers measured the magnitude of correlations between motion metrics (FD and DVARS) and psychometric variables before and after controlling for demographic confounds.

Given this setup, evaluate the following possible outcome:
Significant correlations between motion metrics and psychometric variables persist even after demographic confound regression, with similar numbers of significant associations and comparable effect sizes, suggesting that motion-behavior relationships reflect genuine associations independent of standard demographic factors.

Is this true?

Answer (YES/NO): NO